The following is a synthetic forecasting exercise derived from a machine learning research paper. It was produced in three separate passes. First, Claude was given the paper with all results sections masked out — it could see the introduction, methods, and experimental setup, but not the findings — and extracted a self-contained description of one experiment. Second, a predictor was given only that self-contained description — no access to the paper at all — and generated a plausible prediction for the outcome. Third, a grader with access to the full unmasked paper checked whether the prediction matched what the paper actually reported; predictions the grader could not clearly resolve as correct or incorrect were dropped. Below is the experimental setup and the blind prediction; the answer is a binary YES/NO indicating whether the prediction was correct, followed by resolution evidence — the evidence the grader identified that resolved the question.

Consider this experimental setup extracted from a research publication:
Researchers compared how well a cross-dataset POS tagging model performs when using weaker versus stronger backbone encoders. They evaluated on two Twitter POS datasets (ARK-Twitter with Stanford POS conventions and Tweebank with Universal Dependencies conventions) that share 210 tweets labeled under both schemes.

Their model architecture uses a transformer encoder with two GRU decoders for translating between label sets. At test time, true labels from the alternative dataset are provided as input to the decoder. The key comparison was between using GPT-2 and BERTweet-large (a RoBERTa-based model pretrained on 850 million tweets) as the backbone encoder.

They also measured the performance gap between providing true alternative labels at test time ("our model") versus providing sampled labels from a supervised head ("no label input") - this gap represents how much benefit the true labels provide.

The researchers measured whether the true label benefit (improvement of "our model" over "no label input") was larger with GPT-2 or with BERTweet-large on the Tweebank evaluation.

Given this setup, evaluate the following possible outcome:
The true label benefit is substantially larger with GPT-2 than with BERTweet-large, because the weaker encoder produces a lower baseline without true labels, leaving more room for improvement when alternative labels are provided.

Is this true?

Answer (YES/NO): YES